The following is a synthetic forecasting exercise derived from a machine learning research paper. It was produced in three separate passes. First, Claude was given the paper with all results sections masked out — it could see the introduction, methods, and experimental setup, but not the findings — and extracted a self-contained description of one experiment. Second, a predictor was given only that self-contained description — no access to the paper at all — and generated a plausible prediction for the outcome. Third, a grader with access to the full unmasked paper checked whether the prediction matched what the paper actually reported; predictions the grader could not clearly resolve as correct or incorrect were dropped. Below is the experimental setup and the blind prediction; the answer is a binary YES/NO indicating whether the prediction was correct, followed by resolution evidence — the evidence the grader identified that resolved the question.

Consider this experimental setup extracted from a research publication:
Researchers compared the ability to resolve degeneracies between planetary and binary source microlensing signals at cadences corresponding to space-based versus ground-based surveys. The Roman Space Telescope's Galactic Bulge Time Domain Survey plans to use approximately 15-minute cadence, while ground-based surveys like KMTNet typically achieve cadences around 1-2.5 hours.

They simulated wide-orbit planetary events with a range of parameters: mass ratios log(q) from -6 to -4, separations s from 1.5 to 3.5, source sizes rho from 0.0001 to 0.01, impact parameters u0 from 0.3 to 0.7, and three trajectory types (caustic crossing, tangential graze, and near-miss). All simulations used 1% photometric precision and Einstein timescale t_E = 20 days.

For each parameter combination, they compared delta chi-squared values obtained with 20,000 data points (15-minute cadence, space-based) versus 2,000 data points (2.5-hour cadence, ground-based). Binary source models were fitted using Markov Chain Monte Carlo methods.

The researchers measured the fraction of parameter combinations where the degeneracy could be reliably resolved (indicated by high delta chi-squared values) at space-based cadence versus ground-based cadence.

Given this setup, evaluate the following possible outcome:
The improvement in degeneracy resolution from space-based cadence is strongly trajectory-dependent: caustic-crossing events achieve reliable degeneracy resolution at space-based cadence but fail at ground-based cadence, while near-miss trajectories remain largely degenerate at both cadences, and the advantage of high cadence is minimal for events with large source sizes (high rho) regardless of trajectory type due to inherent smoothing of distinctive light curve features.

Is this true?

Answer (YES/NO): NO